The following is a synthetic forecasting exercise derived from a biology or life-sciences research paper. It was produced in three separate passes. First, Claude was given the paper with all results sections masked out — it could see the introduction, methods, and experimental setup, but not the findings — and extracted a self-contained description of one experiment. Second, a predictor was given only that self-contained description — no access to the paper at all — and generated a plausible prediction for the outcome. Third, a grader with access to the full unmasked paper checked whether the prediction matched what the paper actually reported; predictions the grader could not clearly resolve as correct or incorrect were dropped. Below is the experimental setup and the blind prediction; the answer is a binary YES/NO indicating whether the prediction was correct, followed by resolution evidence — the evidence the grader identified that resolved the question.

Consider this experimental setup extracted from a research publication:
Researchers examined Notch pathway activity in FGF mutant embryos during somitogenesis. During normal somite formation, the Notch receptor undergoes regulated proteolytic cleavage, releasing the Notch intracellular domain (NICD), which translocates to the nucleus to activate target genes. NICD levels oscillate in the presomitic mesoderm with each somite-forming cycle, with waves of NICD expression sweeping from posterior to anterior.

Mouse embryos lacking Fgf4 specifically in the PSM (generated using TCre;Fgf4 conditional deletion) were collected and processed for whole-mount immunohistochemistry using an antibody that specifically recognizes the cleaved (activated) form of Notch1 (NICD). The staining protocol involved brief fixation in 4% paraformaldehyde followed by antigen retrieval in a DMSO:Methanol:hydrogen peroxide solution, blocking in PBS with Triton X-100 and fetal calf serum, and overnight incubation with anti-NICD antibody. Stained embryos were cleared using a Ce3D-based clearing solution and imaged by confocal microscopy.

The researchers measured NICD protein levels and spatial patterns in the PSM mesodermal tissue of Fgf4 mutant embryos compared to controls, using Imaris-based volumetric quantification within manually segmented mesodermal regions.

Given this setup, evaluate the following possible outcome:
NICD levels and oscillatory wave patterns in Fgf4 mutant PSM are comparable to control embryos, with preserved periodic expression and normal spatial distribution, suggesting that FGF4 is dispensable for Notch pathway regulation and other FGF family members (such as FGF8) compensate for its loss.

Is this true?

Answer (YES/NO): NO